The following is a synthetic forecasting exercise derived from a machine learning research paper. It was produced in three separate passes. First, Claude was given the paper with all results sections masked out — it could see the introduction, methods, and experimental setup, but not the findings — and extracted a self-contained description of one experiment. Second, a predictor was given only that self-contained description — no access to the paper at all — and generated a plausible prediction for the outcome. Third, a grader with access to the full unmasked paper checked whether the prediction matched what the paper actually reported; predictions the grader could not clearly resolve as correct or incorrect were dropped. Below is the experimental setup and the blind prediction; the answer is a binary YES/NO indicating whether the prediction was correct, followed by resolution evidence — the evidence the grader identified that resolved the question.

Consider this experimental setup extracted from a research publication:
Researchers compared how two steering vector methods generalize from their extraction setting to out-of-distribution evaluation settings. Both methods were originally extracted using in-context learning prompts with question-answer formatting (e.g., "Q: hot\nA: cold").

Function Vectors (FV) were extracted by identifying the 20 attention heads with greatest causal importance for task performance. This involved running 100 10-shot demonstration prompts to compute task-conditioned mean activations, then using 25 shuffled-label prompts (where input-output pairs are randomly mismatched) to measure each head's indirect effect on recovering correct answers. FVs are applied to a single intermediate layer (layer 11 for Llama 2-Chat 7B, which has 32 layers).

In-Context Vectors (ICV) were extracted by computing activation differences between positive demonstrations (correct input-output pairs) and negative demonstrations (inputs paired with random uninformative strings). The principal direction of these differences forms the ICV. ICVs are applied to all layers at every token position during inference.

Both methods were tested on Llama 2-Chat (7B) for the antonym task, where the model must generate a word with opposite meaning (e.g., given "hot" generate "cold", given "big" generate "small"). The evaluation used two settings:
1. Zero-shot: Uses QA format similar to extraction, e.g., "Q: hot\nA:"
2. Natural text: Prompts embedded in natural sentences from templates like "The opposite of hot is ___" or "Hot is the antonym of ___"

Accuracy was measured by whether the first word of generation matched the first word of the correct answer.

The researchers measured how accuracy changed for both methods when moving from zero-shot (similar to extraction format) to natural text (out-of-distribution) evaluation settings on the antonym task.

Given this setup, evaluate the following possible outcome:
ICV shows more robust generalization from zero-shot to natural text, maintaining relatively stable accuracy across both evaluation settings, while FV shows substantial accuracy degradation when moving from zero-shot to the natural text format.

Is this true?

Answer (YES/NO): NO